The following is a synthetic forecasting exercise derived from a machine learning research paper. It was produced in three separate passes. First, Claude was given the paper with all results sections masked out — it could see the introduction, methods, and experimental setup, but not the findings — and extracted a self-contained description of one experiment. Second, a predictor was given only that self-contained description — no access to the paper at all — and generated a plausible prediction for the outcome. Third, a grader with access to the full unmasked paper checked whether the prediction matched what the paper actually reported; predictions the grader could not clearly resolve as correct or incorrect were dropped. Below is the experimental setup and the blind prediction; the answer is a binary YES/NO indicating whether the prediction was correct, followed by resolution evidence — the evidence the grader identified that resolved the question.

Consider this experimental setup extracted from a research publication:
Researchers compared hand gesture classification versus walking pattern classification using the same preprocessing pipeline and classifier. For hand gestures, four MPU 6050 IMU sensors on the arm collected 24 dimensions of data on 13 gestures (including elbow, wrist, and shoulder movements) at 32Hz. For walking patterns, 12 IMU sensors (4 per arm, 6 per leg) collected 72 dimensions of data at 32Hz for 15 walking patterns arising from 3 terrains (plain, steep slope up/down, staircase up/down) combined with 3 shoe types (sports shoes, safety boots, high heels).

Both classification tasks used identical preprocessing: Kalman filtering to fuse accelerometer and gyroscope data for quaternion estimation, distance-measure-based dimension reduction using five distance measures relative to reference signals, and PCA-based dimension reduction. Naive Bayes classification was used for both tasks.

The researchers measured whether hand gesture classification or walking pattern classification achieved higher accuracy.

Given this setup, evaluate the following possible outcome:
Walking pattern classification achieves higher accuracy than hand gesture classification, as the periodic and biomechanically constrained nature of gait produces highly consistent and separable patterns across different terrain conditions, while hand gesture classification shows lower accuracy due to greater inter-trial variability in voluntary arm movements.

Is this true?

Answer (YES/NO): NO